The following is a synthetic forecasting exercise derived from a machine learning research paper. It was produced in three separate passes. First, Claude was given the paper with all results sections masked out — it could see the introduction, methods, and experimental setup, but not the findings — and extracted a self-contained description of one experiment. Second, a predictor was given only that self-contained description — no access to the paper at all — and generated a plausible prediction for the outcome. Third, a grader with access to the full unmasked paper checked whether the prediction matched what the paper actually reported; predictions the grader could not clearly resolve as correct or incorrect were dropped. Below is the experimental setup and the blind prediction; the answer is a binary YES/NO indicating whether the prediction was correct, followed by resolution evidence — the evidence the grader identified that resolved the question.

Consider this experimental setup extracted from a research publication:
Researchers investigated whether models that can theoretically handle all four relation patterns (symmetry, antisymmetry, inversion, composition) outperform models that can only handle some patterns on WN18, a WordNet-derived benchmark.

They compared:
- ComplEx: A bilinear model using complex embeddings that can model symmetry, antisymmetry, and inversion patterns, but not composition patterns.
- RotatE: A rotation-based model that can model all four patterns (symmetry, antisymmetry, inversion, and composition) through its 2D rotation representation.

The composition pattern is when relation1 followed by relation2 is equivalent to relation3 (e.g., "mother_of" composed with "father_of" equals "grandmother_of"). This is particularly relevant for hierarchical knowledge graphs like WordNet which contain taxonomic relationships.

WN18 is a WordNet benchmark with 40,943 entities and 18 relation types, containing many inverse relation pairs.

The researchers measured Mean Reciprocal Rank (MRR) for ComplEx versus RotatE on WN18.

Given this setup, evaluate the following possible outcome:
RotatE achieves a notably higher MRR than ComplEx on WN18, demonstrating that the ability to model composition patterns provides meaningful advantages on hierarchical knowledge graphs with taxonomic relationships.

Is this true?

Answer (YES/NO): NO